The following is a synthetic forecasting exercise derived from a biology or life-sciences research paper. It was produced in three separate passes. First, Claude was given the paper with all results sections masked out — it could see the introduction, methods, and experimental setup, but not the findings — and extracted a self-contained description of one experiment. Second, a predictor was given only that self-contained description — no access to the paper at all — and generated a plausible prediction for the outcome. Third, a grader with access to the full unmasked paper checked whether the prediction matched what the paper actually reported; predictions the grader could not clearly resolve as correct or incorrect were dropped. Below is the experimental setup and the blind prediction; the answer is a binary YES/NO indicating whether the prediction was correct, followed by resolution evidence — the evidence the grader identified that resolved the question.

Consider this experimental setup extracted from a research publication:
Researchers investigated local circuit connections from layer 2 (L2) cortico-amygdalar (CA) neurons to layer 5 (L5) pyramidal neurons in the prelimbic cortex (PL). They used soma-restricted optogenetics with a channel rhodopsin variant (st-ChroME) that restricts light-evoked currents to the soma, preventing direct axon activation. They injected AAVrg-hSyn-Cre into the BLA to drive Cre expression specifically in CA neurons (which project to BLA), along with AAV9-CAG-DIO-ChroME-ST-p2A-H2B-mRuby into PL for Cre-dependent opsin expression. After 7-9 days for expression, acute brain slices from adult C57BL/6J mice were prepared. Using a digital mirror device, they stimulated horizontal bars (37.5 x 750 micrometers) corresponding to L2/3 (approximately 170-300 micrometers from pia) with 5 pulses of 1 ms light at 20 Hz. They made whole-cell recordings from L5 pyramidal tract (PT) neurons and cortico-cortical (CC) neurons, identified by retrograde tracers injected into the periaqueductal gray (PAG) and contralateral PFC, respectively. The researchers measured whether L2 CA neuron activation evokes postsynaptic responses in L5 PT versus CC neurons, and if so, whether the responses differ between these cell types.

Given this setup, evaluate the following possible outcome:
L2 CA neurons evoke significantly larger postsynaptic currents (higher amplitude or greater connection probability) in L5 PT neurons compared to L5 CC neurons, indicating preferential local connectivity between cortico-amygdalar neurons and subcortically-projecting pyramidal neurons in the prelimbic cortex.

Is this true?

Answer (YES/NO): YES